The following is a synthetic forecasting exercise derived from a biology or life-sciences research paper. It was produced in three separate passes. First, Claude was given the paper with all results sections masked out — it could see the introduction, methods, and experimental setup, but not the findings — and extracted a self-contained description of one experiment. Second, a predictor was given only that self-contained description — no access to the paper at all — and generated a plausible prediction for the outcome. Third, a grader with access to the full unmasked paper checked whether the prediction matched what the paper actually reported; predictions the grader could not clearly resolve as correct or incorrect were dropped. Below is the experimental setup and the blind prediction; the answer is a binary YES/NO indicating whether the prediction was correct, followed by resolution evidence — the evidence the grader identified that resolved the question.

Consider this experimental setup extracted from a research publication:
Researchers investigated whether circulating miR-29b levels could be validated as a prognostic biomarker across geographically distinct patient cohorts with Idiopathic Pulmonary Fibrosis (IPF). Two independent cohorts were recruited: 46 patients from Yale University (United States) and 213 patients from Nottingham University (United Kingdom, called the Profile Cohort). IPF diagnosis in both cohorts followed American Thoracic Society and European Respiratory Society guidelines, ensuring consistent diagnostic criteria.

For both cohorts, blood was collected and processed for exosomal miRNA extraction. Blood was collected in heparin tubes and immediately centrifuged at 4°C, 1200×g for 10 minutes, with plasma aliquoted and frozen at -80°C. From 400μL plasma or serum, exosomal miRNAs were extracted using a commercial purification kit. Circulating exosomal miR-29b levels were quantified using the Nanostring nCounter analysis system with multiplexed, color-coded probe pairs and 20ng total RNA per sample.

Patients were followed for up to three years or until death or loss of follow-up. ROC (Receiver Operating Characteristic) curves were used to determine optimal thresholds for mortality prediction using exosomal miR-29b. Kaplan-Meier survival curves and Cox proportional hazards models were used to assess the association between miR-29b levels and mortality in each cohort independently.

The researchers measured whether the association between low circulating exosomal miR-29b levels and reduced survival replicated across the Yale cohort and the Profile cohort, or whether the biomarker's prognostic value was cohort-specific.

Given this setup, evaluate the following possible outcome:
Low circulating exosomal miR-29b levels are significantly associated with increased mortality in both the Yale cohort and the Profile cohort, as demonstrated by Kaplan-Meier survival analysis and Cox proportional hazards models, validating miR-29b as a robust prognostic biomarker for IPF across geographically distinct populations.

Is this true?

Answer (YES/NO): YES